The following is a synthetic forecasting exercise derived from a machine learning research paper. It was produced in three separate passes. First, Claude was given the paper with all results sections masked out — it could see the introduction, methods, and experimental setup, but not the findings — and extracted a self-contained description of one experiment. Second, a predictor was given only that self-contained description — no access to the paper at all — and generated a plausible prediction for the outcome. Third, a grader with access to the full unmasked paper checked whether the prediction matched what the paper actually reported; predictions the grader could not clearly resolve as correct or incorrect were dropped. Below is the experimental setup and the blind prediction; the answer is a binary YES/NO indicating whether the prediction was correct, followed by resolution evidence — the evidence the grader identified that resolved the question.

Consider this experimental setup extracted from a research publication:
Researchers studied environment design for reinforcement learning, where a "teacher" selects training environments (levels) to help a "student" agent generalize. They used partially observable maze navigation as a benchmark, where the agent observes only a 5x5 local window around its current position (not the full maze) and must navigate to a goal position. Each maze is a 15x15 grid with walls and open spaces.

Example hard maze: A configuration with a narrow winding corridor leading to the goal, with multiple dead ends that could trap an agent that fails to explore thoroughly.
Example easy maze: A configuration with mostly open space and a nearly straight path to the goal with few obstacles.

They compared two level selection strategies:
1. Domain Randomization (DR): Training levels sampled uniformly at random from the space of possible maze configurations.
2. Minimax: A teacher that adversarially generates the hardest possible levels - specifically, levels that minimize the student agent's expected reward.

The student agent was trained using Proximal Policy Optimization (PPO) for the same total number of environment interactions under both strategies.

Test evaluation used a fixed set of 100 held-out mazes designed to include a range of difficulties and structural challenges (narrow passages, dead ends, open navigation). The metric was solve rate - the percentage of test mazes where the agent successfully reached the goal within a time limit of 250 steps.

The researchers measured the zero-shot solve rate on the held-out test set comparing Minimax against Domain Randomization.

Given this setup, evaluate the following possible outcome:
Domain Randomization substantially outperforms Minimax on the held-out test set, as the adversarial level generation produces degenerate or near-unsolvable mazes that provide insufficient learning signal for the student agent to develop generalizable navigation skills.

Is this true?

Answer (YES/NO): YES